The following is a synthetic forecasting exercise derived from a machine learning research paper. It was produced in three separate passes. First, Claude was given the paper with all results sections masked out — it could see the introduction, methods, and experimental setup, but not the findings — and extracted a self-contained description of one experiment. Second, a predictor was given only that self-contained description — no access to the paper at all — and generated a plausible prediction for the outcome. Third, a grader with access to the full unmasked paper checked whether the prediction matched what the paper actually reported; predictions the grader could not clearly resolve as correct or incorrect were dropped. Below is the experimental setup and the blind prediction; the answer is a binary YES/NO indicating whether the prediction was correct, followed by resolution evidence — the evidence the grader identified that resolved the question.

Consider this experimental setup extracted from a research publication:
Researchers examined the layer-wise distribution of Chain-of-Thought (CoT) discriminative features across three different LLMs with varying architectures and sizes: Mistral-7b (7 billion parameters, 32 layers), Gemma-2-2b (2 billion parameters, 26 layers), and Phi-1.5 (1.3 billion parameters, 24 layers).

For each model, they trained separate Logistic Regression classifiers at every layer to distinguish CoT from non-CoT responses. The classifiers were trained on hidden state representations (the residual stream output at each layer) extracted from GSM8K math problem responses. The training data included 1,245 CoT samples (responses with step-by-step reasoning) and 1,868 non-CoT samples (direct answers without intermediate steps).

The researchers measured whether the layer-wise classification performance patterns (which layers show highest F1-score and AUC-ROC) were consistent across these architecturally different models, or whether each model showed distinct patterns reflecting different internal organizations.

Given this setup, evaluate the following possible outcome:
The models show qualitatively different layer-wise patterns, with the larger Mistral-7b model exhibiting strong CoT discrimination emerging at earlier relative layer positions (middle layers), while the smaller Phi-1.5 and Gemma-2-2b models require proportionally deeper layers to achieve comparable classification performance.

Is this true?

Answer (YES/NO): NO